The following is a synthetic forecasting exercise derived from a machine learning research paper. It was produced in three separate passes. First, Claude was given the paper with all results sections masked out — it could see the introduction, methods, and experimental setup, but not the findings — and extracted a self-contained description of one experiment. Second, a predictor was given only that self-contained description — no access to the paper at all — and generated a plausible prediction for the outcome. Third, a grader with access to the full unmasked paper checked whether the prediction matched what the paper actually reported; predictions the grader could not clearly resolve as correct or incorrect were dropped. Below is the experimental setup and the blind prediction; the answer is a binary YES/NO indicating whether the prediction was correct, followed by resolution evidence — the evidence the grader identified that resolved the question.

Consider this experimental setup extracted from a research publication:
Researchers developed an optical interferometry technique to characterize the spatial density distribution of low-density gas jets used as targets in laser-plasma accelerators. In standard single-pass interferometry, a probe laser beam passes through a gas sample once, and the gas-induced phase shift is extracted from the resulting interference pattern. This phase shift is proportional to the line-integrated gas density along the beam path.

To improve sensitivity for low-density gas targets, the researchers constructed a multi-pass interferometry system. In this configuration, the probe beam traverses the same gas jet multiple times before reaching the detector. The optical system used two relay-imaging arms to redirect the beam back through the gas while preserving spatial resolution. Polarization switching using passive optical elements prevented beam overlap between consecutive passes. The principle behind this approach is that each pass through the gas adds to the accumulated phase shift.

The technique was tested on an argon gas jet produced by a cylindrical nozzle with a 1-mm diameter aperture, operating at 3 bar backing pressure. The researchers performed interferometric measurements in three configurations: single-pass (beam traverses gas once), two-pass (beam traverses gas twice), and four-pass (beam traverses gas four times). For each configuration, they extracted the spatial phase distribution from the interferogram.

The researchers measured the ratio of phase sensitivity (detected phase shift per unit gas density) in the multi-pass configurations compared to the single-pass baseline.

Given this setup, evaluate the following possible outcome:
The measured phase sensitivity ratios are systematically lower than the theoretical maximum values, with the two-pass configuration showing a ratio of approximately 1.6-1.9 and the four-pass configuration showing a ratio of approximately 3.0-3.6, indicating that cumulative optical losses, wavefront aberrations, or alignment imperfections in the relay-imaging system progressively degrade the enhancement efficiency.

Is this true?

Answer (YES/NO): NO